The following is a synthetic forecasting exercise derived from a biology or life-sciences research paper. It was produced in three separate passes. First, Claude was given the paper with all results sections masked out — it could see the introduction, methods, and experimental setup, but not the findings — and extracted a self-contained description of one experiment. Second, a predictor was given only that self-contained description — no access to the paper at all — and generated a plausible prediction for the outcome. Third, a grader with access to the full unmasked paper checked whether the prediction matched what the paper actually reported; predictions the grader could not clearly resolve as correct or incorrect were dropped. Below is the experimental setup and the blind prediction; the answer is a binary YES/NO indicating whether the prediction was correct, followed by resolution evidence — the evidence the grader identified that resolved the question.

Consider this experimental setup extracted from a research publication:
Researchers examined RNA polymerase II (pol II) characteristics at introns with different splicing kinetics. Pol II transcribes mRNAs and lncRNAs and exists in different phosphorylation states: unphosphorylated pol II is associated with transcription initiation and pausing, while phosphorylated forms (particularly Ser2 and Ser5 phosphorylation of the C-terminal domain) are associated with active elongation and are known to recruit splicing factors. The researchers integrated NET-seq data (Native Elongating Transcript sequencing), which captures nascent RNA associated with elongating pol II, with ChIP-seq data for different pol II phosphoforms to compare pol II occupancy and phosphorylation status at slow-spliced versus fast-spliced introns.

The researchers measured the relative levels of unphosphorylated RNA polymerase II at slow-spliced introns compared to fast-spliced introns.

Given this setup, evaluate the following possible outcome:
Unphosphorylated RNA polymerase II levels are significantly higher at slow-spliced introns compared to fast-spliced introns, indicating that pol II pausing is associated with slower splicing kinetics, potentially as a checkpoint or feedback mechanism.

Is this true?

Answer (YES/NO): YES